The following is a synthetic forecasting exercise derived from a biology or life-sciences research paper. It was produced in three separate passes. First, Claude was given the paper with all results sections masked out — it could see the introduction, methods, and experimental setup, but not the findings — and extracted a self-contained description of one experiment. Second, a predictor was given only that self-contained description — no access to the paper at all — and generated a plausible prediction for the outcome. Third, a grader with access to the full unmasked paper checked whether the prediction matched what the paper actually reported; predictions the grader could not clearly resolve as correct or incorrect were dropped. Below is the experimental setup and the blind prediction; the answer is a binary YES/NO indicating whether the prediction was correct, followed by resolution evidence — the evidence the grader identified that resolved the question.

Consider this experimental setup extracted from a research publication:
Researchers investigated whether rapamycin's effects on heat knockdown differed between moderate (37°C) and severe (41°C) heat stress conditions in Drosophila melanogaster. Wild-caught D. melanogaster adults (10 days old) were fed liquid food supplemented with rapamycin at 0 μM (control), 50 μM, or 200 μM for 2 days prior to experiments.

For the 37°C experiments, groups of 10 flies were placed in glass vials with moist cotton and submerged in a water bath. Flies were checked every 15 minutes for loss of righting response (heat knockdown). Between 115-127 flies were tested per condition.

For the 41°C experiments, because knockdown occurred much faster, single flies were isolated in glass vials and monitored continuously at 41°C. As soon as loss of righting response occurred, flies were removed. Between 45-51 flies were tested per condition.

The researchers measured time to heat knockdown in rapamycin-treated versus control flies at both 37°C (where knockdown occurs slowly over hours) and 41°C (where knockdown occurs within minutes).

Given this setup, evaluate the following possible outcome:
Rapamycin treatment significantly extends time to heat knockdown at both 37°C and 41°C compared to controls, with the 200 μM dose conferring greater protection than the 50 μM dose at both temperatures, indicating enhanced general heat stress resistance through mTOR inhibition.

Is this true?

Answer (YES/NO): NO